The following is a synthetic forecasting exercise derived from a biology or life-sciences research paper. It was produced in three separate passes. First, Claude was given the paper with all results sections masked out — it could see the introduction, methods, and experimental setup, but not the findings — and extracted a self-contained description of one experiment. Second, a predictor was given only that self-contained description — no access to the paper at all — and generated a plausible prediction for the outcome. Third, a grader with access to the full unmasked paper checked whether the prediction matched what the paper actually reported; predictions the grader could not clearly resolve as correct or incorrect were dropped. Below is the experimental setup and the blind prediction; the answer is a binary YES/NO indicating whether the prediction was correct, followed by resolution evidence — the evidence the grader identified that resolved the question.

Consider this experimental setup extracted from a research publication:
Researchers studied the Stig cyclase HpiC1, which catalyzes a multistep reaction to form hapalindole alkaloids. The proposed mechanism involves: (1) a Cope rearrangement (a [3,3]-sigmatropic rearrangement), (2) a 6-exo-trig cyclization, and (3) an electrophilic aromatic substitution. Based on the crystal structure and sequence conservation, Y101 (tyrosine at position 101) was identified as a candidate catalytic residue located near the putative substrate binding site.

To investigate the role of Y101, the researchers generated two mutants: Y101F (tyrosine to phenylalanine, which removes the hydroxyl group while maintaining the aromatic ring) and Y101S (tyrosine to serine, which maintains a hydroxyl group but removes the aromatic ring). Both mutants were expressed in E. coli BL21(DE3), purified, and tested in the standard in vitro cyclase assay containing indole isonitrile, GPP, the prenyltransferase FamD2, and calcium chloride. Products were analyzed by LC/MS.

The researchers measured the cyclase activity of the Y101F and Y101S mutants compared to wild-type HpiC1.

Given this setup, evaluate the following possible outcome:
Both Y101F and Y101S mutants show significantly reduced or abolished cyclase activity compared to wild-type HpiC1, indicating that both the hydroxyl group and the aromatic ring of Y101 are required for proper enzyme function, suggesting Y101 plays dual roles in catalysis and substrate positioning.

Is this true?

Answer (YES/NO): NO